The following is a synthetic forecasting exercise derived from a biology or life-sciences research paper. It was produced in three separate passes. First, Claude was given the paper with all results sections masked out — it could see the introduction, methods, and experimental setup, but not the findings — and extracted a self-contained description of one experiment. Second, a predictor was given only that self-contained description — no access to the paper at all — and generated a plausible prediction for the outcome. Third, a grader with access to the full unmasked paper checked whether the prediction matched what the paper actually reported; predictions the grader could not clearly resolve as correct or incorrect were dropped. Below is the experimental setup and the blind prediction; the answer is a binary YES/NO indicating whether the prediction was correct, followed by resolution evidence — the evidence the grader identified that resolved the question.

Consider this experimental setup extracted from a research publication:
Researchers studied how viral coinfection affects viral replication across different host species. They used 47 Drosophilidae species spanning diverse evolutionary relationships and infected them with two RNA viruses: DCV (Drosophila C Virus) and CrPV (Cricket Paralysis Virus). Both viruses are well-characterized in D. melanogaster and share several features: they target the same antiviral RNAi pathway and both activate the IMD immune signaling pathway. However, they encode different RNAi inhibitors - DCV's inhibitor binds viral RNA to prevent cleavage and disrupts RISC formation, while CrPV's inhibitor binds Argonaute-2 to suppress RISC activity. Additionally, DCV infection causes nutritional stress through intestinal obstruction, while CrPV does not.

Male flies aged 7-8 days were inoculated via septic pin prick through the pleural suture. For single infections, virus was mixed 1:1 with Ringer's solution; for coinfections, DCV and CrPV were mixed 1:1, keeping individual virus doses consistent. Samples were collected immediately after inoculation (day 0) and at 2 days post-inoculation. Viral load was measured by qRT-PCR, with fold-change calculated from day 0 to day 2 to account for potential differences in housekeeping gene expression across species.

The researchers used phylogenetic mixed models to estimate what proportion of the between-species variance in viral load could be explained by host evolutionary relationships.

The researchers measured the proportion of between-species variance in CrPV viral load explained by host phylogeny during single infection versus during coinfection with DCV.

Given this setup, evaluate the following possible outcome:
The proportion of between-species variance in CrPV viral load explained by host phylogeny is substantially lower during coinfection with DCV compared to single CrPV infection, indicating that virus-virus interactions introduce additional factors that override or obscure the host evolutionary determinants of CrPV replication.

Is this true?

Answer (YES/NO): NO